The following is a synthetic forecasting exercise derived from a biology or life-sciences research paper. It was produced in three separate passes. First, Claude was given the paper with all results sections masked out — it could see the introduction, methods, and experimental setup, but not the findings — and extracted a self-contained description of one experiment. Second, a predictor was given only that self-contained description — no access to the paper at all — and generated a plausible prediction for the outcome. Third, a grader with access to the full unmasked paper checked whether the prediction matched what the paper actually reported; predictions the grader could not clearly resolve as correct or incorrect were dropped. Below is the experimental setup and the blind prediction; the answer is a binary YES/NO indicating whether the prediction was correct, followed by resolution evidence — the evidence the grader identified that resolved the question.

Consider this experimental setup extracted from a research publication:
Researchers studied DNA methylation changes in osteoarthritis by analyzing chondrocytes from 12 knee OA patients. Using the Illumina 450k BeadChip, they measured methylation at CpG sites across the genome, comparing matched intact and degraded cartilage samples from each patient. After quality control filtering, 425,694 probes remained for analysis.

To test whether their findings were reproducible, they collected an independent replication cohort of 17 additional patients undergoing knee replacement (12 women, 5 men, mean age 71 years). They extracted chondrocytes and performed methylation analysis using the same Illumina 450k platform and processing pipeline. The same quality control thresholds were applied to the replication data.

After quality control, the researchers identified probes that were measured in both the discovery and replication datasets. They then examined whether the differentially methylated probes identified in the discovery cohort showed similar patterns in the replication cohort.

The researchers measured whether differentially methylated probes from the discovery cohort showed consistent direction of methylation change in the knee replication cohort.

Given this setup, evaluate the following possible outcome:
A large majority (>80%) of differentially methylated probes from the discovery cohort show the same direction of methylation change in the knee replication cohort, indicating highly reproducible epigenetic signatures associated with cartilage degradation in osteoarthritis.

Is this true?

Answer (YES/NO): YES